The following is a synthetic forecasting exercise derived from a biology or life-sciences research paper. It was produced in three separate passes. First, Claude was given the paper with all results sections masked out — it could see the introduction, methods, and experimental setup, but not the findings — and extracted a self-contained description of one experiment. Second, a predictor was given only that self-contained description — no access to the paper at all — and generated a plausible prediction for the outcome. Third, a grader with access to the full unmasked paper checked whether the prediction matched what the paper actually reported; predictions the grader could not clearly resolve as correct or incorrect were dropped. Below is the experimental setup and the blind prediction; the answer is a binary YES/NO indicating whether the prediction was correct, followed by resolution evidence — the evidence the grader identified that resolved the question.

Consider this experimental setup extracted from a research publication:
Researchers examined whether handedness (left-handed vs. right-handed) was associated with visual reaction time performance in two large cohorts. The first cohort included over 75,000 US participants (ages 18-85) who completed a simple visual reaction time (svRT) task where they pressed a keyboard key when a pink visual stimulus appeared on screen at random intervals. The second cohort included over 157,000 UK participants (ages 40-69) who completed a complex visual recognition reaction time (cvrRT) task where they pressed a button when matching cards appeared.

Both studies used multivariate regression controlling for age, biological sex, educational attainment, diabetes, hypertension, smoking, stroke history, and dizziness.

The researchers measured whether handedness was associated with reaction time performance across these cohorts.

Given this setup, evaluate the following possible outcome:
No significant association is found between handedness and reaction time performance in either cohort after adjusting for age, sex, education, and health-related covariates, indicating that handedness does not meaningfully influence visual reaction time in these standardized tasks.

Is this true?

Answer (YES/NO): NO